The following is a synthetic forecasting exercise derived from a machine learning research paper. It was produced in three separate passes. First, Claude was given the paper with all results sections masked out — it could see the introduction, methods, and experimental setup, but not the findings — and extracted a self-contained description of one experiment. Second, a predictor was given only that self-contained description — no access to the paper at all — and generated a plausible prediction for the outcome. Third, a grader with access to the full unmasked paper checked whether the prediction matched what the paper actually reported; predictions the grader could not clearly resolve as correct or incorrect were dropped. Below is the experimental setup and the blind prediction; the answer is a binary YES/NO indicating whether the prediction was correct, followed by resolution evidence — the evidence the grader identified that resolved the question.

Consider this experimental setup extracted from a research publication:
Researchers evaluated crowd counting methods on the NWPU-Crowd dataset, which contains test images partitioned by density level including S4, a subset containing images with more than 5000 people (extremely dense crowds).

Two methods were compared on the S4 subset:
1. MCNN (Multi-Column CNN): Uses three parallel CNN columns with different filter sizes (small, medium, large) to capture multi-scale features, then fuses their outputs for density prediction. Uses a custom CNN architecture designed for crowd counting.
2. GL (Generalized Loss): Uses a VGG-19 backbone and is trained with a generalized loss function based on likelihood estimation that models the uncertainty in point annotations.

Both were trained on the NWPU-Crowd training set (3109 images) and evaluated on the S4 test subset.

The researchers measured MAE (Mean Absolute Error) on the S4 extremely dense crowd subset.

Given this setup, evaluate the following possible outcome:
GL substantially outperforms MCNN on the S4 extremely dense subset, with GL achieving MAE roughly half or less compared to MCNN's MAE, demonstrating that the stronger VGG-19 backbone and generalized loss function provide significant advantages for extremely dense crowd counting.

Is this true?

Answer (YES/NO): YES